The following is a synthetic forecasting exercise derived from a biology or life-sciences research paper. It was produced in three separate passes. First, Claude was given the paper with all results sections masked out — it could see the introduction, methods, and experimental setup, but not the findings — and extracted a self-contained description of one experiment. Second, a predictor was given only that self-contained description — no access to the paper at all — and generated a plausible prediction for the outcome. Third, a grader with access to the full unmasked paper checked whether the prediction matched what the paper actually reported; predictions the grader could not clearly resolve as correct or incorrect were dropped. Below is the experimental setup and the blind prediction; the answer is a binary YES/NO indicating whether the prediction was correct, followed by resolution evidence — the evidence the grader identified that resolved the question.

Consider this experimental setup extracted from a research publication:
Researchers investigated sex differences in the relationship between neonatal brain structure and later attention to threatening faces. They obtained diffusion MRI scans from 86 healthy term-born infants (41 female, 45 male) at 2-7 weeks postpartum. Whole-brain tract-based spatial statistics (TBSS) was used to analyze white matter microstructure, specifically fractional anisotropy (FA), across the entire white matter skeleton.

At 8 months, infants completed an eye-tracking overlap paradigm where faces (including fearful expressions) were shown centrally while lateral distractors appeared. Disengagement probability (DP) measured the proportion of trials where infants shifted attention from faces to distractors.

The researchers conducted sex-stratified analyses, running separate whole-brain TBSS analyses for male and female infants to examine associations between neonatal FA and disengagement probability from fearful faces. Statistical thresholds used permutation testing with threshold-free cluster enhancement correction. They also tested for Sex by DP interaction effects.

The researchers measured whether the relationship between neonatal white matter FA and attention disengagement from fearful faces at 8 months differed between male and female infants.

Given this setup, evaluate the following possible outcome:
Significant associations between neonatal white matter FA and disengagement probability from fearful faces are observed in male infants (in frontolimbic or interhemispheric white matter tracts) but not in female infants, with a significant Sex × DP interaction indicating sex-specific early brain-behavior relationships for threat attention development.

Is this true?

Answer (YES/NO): NO